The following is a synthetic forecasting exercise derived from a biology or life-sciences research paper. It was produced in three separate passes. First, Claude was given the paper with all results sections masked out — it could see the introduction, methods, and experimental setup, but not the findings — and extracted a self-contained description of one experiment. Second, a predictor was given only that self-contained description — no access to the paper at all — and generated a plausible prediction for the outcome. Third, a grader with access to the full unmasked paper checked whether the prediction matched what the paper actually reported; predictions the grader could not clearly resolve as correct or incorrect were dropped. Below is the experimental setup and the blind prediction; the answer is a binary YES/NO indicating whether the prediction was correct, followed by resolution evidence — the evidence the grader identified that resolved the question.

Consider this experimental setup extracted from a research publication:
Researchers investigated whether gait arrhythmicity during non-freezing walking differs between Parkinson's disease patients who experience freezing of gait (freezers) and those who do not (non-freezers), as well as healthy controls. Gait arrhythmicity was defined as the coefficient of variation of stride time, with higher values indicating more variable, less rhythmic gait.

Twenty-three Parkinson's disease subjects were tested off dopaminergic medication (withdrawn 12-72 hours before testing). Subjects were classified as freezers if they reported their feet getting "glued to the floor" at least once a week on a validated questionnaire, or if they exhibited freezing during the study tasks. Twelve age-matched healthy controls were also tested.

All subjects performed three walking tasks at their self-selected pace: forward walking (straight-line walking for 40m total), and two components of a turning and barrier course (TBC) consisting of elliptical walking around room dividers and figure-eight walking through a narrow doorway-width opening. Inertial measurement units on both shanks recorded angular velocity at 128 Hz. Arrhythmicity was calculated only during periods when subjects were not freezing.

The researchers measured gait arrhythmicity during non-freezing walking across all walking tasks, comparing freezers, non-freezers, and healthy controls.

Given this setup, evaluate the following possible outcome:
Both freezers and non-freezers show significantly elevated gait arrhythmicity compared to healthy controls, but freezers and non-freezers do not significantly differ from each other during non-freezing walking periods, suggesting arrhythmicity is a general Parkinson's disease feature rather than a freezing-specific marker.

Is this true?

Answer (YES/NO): NO